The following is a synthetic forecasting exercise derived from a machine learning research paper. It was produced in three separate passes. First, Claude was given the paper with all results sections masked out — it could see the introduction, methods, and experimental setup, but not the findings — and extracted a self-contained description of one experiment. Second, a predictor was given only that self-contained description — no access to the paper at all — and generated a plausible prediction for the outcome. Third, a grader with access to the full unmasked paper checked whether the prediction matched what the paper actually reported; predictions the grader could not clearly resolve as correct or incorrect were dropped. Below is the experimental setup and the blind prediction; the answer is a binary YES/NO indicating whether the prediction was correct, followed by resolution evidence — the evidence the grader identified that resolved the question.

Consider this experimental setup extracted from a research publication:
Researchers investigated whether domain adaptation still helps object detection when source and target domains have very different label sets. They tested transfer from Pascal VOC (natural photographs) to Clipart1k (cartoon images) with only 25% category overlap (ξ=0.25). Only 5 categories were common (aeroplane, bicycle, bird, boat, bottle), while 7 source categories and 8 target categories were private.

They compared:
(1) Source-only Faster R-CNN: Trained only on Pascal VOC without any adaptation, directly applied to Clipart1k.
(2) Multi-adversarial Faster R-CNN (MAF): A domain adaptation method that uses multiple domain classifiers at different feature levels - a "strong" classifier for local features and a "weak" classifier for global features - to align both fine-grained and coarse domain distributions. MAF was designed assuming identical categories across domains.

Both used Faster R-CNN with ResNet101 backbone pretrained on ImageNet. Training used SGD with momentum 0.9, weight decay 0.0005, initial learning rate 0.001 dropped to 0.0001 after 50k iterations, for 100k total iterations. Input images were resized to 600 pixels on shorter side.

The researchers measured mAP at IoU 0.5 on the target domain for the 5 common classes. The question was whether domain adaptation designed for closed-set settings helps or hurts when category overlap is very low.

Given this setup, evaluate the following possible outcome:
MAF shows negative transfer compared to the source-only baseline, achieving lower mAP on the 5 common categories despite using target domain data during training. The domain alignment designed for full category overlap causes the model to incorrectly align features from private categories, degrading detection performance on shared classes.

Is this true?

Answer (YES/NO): NO